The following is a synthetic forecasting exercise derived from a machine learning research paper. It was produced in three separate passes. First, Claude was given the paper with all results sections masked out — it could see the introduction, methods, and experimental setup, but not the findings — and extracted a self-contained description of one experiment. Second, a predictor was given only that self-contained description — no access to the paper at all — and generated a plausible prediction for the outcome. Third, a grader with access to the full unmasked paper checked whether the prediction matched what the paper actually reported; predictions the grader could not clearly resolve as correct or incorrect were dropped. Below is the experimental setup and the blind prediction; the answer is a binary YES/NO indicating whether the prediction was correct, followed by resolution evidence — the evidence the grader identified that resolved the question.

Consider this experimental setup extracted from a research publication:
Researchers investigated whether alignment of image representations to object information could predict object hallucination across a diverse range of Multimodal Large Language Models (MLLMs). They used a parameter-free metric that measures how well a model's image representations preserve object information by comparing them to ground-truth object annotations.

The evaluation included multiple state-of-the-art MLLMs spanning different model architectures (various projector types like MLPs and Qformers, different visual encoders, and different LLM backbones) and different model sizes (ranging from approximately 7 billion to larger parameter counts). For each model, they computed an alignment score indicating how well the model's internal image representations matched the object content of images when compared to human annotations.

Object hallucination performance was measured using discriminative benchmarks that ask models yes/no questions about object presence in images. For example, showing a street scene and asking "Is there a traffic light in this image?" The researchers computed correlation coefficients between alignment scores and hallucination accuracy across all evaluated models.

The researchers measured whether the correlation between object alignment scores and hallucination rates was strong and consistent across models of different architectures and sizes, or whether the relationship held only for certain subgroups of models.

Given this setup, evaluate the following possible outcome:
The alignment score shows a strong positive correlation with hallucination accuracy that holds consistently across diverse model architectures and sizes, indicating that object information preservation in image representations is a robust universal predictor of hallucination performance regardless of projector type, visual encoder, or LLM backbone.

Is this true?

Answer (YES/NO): YES